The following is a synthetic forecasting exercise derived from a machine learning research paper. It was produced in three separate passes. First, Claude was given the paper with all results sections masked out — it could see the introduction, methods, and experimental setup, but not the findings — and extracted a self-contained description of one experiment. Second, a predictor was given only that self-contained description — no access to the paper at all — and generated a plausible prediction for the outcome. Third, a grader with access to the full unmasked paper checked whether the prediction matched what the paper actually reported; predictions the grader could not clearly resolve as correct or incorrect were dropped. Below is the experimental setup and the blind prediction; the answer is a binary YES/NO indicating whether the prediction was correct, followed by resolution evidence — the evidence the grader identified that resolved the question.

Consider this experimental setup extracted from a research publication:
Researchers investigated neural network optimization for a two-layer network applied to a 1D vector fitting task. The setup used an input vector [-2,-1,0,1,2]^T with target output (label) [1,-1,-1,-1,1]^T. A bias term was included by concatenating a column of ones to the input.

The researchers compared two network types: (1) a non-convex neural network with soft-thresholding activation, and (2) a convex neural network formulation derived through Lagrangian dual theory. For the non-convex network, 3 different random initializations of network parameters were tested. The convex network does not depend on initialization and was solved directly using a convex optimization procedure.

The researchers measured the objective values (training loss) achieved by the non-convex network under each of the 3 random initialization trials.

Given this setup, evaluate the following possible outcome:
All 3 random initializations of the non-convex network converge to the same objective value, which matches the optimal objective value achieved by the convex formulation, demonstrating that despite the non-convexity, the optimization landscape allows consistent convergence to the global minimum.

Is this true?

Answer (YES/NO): NO